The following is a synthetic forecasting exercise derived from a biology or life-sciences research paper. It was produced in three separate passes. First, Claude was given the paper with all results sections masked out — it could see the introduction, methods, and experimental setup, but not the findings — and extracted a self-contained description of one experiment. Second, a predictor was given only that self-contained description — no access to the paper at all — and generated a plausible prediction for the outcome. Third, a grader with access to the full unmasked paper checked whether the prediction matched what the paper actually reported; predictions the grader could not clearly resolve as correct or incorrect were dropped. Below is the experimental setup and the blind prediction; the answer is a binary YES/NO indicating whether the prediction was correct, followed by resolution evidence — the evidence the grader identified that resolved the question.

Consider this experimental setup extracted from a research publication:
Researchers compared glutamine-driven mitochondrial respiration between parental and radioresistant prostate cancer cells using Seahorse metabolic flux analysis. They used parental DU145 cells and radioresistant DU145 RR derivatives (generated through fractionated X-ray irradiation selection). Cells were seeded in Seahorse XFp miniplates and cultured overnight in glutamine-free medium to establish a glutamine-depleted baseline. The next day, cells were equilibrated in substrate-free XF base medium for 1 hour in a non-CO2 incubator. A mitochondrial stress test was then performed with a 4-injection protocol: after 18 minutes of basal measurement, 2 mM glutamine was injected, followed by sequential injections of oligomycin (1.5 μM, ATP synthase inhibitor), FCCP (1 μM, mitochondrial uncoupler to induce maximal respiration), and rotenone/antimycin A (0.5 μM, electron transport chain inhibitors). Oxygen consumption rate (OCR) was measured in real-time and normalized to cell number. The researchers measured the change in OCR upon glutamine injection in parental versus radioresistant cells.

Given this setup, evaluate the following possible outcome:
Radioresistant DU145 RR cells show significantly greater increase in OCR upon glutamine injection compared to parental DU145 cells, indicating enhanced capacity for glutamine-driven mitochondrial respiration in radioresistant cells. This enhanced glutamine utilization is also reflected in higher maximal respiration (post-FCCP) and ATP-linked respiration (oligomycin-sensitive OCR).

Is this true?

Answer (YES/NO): NO